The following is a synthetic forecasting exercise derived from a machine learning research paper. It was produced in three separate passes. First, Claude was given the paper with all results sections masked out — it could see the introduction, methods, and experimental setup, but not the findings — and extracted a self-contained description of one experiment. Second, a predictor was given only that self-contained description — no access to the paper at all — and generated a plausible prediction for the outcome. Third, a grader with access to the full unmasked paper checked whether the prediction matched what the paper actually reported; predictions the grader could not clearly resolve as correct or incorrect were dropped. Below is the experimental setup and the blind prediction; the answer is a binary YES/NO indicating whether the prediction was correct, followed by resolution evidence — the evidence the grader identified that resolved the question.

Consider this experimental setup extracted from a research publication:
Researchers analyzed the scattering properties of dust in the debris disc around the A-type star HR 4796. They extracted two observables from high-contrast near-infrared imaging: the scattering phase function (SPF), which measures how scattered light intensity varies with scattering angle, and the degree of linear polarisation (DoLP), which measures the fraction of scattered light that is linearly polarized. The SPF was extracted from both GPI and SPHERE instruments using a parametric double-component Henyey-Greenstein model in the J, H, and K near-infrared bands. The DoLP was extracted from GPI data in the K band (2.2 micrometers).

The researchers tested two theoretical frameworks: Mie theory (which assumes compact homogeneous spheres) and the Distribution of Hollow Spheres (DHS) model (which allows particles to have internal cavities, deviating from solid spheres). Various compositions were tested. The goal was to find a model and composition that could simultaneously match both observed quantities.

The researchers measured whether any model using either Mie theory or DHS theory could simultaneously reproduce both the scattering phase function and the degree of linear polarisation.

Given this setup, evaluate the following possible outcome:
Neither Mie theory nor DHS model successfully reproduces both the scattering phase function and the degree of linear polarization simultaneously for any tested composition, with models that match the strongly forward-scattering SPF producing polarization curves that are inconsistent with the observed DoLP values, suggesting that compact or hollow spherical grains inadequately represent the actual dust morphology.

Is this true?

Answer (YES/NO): YES